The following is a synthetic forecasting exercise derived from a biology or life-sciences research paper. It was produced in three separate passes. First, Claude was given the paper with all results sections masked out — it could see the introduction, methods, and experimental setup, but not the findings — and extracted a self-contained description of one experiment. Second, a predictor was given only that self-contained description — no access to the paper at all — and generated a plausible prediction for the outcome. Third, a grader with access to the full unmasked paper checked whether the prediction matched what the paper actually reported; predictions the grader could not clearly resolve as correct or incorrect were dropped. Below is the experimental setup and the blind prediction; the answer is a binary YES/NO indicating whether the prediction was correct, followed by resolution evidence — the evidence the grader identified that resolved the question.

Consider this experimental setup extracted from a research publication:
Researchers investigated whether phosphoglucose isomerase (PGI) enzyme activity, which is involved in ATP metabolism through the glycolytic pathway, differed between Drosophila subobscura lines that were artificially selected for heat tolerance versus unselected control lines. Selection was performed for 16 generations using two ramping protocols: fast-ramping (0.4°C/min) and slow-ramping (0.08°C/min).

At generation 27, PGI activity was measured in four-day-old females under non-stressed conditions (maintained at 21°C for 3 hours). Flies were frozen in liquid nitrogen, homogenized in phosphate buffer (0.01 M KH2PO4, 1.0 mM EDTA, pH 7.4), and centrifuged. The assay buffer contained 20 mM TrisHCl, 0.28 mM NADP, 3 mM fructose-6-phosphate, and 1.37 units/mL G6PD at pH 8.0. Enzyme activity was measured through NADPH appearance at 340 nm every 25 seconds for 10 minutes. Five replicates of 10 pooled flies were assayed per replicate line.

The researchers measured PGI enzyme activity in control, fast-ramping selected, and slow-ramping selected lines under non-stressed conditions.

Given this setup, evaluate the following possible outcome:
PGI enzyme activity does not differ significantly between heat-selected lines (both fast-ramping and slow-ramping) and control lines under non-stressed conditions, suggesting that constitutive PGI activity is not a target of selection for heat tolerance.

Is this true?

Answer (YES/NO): YES